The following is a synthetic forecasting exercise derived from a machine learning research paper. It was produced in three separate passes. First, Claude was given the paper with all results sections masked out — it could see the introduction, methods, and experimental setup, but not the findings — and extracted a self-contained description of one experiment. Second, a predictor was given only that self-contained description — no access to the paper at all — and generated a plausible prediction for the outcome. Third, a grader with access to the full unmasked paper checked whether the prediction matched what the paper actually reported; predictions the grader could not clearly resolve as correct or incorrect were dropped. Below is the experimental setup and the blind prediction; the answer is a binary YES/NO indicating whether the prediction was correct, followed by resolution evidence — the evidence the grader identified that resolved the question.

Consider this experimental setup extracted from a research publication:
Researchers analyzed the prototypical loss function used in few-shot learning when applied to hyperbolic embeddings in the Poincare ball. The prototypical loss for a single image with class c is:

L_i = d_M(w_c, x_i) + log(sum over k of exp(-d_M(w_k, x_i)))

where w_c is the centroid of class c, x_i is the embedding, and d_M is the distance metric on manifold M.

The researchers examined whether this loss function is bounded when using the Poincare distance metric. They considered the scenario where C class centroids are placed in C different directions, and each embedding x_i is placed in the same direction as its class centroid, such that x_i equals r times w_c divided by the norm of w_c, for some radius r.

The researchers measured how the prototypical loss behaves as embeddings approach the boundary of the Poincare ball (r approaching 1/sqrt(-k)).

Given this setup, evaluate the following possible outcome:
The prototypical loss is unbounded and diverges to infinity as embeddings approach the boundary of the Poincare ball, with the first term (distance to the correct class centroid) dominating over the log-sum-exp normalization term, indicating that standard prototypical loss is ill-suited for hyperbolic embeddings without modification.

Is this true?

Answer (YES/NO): NO